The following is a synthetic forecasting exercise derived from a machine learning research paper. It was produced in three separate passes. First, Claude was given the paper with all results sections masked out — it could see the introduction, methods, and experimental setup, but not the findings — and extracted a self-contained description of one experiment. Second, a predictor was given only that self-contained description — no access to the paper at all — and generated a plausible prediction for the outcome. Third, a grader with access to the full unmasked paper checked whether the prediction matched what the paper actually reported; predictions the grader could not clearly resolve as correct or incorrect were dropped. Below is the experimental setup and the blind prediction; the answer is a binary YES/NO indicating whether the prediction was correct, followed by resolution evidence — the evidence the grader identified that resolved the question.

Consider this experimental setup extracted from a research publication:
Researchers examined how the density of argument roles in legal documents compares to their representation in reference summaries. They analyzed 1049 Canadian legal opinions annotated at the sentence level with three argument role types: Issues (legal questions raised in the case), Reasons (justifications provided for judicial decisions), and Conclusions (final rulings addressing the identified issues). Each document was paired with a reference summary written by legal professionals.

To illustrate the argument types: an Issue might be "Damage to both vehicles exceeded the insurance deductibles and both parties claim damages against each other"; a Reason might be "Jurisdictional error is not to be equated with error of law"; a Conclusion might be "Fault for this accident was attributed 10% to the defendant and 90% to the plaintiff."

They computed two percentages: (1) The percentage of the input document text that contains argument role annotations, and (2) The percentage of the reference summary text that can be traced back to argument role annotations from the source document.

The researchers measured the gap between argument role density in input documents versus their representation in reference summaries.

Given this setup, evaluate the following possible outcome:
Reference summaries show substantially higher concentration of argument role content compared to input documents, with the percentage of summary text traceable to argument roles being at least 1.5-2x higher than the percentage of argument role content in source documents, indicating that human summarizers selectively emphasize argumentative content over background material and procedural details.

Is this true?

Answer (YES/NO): YES